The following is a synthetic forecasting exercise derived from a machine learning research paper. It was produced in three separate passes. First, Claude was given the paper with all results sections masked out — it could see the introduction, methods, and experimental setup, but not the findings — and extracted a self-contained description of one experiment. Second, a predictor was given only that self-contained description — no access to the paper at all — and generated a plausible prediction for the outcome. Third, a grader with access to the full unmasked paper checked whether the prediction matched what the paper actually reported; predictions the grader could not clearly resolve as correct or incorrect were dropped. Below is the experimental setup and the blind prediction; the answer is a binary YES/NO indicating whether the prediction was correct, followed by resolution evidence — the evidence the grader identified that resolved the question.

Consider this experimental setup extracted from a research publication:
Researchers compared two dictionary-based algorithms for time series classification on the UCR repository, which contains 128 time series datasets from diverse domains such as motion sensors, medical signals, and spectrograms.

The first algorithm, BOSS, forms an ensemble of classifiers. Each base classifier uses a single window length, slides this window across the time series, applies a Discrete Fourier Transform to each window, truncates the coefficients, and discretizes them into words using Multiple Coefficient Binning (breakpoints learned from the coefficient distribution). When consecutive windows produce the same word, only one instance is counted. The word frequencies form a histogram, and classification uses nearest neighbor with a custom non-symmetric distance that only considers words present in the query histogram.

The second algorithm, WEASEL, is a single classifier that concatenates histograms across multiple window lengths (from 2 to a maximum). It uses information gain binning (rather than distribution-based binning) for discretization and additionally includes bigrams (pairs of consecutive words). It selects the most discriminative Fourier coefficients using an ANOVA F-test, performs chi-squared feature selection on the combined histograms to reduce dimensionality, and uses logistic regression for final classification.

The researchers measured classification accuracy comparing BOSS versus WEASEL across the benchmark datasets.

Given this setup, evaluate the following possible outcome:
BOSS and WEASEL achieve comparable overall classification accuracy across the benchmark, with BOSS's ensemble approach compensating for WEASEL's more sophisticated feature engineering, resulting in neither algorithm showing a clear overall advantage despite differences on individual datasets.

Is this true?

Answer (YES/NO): NO